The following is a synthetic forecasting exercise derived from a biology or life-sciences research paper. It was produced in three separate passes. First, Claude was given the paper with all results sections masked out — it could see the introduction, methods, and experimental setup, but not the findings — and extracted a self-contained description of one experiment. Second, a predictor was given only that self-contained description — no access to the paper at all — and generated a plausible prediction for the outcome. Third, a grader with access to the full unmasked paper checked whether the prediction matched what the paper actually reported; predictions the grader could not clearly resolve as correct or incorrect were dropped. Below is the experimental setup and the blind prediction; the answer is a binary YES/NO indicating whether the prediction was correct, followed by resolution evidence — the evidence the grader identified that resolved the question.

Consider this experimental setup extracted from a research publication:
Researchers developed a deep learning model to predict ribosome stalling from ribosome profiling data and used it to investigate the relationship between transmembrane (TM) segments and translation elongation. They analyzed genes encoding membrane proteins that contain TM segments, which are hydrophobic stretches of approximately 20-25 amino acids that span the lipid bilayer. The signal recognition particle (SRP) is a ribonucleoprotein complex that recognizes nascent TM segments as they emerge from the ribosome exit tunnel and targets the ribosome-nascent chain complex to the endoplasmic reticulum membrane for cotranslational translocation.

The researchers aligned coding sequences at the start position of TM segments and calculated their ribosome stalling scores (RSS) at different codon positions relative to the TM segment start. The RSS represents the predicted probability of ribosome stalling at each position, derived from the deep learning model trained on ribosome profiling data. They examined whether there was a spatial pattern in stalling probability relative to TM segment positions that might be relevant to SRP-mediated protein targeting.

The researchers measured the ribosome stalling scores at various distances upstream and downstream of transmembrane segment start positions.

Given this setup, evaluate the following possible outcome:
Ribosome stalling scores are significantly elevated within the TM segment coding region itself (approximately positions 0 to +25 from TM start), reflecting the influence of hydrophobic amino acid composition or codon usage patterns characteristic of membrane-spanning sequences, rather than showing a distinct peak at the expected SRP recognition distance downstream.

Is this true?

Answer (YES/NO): NO